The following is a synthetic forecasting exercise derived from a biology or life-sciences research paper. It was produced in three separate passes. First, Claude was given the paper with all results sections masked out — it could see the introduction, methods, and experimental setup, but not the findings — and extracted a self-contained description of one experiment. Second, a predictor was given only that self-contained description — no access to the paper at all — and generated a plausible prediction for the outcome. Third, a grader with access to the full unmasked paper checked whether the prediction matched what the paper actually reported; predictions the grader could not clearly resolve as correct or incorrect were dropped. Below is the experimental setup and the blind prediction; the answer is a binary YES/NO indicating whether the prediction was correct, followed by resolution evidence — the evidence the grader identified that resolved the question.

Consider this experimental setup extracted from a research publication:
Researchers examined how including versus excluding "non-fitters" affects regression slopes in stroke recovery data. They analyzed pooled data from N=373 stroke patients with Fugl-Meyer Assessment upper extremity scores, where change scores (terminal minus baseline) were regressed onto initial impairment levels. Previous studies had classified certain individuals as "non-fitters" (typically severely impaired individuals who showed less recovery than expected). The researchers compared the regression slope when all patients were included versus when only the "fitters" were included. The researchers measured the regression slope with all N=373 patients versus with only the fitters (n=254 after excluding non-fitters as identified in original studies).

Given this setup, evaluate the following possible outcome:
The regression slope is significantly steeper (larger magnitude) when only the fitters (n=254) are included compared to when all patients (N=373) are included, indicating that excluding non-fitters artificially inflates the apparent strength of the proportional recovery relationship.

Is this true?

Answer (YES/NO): YES